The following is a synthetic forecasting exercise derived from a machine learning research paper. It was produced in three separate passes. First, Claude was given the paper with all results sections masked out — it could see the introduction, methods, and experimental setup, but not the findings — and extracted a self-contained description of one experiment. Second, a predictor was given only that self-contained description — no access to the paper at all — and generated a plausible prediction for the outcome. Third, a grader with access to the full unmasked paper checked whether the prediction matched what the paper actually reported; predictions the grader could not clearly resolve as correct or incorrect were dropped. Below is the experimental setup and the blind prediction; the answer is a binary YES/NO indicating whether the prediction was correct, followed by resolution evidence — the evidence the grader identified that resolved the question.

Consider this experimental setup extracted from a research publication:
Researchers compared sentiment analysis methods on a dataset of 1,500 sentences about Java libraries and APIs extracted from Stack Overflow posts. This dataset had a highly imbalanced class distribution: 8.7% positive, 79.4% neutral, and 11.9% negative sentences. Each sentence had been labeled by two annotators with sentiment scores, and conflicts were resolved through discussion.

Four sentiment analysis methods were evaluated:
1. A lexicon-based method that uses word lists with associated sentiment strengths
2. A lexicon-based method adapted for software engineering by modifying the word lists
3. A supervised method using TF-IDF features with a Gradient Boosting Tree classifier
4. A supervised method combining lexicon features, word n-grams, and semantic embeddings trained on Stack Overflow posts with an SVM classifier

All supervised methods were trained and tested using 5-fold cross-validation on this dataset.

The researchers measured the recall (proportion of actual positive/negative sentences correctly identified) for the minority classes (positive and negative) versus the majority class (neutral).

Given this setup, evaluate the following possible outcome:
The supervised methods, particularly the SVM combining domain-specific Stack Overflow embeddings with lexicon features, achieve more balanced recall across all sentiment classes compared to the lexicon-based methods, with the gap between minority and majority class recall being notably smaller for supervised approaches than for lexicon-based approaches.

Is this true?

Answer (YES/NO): NO